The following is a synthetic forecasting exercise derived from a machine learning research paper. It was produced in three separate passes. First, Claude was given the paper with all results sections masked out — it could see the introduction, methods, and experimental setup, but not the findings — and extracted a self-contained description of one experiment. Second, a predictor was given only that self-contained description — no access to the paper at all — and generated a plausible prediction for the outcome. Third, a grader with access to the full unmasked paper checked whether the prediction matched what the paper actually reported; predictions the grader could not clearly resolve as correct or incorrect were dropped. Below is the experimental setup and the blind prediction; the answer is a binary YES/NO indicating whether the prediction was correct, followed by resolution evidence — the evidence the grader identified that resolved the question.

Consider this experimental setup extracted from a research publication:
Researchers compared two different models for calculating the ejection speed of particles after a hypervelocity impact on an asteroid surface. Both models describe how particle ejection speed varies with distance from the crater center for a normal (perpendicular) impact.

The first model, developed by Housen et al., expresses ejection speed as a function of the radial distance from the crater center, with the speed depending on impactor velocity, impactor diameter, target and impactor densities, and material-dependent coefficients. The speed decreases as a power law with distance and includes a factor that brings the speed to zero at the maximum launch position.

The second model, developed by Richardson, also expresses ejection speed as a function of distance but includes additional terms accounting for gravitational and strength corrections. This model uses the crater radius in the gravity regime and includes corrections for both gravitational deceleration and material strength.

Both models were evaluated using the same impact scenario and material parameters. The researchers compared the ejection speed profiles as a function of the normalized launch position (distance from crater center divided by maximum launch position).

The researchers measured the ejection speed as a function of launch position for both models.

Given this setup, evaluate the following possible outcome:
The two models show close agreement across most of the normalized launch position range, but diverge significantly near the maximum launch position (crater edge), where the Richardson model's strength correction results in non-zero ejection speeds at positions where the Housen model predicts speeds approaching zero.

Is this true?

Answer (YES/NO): NO